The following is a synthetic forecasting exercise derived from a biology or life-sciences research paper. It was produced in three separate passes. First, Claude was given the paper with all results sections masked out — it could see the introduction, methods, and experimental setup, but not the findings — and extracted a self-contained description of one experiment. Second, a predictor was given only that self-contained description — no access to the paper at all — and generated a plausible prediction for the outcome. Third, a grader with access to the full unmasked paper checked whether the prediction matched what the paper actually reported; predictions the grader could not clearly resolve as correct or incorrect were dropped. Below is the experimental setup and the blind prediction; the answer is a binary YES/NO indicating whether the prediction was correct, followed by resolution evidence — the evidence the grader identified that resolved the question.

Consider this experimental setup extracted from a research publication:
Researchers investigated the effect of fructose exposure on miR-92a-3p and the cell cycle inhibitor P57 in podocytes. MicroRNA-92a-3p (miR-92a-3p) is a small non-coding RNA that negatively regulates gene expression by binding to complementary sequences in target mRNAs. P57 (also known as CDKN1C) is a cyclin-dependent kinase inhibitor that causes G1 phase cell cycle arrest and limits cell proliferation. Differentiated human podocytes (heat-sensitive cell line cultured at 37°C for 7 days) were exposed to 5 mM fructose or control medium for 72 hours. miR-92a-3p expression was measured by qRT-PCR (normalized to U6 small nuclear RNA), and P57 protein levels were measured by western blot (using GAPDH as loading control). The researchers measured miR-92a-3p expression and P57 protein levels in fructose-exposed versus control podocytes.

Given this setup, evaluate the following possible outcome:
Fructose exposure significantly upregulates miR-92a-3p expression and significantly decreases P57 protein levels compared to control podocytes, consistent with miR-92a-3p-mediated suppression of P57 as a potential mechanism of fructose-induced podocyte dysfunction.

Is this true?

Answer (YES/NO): YES